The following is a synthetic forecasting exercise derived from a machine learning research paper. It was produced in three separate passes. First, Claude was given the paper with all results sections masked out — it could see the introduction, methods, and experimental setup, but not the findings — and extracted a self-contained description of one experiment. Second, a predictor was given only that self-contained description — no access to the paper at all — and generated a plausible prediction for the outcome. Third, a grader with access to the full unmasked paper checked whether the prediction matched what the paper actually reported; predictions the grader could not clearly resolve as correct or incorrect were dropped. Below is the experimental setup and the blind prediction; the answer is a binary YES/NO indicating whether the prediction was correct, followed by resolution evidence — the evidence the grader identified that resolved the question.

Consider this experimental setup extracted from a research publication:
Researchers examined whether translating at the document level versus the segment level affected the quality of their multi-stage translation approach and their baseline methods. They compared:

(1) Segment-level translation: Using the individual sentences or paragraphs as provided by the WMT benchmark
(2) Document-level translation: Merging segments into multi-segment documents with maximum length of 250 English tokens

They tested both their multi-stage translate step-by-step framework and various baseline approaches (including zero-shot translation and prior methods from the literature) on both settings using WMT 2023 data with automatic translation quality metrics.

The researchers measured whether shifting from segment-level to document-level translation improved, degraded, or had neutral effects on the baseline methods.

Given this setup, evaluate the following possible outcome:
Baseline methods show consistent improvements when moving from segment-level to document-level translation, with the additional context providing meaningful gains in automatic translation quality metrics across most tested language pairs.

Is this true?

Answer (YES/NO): NO